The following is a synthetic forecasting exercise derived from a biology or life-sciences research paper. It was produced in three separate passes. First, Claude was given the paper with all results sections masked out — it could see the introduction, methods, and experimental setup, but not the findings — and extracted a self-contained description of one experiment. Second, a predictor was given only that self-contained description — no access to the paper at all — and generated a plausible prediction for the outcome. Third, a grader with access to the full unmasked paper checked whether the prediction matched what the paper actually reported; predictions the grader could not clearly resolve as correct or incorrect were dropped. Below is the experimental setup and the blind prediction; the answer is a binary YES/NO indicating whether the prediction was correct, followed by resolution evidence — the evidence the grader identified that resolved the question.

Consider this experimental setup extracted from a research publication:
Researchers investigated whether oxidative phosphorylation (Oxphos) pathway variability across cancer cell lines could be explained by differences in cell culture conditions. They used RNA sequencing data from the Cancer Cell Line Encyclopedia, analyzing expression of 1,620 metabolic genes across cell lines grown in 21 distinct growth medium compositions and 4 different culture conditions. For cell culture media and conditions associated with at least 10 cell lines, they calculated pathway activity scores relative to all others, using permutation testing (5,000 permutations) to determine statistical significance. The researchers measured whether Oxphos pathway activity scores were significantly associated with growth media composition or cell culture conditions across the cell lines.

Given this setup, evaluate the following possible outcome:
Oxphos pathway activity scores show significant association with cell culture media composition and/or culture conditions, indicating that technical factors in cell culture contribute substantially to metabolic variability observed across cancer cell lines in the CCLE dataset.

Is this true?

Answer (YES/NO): NO